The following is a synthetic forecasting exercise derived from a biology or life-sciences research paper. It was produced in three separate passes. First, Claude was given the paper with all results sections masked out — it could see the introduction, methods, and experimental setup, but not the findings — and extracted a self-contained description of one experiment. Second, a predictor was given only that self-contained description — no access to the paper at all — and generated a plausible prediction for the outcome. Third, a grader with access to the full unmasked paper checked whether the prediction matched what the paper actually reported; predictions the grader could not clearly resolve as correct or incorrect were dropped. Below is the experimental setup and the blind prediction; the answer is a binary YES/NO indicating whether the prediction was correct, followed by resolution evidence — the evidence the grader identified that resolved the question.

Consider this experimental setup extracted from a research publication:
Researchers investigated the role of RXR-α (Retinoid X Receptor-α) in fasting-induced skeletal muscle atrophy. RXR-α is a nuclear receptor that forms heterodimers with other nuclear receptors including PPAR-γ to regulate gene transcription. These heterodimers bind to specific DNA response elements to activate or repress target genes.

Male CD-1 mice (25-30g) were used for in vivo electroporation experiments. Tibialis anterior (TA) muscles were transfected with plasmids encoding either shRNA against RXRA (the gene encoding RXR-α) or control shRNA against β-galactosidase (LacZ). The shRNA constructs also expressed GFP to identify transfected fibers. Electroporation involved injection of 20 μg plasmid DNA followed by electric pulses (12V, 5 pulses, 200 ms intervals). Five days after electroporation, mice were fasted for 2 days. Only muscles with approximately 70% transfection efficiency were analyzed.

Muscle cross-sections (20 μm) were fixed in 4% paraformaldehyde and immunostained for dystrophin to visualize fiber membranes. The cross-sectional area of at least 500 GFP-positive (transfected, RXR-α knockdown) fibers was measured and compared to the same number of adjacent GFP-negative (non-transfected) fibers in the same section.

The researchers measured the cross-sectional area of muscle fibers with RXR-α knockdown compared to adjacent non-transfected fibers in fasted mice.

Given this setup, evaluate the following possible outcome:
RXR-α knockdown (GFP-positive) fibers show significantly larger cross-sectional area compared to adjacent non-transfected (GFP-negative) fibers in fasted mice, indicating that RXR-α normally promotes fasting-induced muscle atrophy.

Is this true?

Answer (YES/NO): YES